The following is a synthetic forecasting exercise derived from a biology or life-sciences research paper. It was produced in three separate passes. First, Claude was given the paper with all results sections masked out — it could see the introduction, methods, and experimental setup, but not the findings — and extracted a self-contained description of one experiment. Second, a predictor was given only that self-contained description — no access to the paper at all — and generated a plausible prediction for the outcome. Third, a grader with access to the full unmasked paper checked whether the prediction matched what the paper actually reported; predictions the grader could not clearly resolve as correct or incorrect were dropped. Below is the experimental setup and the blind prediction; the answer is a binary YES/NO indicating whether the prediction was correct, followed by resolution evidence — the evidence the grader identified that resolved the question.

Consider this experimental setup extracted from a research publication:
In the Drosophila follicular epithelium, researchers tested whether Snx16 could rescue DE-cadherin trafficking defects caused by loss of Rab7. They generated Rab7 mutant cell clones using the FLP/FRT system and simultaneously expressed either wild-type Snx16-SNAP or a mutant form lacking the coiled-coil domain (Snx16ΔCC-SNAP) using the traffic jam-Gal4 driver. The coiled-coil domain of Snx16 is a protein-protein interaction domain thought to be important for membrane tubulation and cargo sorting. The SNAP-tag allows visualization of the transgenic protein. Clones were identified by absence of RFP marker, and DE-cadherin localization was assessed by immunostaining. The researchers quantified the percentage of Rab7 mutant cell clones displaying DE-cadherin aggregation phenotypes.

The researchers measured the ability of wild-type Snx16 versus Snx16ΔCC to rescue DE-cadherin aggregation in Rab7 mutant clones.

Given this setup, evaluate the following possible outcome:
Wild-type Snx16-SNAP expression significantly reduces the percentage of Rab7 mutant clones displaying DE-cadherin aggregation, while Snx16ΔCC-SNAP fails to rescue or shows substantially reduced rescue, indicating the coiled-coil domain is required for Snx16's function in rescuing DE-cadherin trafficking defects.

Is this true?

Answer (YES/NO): YES